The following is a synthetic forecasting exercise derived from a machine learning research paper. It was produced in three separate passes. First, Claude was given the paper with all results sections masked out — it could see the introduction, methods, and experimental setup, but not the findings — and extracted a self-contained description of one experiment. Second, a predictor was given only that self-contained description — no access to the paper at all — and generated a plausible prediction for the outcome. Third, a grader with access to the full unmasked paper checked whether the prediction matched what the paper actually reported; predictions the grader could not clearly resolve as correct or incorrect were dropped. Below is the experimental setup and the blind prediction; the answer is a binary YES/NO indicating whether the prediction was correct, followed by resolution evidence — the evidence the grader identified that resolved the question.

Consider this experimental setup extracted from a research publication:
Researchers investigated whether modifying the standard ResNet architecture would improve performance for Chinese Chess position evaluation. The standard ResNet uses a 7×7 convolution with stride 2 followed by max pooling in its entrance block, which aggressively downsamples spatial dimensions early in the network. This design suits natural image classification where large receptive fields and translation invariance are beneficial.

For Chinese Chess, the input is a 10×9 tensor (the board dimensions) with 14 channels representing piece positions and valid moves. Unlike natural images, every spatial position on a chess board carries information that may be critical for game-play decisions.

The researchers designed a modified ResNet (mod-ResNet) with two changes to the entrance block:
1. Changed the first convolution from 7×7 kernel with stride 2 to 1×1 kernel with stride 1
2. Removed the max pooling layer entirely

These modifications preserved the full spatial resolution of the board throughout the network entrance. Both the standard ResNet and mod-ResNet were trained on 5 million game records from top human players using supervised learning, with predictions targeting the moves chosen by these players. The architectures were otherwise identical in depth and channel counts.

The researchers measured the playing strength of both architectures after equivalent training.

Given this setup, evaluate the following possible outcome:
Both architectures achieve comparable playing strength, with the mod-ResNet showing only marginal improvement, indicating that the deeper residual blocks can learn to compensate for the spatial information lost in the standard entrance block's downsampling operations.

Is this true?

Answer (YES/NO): NO